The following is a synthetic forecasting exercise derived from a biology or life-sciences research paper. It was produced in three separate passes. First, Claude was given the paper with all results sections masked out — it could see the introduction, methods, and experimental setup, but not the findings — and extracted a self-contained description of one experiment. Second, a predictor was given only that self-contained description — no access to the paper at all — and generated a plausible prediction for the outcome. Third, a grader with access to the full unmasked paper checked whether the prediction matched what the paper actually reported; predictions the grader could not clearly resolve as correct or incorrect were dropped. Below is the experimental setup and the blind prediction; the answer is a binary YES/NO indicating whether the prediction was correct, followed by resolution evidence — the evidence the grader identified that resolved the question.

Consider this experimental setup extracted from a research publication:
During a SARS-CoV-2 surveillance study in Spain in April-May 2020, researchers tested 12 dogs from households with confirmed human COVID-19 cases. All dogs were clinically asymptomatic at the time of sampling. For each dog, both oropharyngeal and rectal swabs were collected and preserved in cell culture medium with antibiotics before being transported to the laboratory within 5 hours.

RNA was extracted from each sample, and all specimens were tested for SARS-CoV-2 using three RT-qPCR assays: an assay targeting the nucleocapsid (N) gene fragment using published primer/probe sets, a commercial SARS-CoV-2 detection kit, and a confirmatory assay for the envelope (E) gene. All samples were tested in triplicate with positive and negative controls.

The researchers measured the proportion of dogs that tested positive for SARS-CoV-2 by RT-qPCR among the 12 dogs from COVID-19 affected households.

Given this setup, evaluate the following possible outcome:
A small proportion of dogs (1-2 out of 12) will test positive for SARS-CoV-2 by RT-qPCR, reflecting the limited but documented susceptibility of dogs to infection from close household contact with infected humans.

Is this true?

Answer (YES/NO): NO